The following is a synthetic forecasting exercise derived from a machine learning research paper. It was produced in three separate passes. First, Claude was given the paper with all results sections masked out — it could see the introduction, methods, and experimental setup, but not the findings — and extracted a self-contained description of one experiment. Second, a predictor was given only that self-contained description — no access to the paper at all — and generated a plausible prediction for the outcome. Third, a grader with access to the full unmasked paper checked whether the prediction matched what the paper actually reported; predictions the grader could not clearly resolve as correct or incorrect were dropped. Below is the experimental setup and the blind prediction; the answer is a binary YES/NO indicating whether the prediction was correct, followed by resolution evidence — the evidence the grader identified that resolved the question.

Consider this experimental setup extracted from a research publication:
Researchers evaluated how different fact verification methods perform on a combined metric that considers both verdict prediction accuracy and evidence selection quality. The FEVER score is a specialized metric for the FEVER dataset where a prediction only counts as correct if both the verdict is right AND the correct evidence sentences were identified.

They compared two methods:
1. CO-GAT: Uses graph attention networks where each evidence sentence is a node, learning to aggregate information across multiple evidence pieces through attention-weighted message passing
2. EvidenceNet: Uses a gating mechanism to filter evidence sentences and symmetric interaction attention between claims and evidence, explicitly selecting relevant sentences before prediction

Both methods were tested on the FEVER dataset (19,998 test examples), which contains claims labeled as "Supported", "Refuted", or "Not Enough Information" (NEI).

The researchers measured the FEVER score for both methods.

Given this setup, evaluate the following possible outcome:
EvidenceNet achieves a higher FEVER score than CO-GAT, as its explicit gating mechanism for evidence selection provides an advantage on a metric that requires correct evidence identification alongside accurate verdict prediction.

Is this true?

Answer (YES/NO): NO